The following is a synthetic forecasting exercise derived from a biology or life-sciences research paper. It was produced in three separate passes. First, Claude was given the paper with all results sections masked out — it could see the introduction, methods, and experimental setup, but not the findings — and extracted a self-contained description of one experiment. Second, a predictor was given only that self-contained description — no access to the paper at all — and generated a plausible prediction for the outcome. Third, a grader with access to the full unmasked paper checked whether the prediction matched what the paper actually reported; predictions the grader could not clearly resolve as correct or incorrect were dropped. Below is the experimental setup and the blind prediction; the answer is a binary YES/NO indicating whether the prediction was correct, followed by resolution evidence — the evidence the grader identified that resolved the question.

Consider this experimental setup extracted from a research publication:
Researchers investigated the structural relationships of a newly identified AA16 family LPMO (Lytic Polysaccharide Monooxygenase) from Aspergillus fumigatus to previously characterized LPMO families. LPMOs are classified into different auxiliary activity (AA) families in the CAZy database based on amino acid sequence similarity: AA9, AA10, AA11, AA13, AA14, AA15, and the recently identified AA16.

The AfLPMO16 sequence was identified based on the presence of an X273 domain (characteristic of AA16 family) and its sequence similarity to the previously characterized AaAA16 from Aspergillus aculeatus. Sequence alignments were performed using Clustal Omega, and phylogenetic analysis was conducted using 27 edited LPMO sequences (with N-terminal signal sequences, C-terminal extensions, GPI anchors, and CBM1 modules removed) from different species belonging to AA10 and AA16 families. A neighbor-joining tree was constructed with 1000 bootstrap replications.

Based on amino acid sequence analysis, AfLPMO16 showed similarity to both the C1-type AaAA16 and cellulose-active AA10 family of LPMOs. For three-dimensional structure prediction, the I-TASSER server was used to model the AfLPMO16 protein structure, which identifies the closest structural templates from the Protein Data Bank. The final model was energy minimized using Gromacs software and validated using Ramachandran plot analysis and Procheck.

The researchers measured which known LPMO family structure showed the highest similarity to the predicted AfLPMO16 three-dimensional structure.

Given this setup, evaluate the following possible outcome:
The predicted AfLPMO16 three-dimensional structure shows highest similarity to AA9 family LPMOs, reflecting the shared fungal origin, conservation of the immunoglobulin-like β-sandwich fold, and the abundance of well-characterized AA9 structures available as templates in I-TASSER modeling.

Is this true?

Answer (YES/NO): NO